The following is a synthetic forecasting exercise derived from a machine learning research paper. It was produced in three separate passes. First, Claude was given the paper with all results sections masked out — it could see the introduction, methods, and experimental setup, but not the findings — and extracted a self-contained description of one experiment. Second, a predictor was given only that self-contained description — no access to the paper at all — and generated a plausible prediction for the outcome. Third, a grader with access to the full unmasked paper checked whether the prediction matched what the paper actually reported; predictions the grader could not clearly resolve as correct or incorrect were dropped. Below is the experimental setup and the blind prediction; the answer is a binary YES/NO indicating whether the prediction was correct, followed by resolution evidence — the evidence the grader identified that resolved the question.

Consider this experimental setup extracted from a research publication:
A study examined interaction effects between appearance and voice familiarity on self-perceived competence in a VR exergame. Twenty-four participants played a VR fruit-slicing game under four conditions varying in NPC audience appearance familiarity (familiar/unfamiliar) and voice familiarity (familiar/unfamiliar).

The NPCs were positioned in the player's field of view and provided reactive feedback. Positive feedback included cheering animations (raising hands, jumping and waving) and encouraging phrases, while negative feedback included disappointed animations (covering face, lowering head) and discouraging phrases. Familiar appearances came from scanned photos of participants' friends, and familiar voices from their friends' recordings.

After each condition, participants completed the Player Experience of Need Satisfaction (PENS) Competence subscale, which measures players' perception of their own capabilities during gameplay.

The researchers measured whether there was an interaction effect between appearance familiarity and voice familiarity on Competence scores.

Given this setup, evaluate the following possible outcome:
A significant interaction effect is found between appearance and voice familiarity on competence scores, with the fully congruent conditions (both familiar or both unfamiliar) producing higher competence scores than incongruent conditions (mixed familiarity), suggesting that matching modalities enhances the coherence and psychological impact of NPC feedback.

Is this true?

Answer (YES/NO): NO